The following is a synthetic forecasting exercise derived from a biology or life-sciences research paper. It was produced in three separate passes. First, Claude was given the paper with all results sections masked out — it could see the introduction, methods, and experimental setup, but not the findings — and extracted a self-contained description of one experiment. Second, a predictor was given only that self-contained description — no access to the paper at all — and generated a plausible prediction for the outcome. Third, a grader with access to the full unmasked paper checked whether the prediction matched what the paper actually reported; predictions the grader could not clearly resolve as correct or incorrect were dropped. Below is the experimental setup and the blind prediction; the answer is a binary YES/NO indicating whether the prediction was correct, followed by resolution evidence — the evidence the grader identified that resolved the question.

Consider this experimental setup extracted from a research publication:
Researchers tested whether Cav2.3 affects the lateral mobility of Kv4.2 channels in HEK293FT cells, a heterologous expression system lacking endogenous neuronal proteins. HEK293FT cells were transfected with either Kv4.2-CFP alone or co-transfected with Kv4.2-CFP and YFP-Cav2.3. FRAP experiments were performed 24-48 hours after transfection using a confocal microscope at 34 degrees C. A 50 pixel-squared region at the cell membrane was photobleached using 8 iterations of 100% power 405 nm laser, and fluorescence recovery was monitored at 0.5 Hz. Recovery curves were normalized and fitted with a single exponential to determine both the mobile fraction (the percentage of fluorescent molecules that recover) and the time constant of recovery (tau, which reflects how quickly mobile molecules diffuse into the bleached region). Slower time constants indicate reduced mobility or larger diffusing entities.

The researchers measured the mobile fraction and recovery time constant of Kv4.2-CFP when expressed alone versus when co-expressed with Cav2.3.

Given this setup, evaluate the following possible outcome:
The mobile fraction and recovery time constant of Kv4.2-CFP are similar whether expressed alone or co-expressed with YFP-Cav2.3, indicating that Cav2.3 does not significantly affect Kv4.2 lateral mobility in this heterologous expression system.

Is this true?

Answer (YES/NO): NO